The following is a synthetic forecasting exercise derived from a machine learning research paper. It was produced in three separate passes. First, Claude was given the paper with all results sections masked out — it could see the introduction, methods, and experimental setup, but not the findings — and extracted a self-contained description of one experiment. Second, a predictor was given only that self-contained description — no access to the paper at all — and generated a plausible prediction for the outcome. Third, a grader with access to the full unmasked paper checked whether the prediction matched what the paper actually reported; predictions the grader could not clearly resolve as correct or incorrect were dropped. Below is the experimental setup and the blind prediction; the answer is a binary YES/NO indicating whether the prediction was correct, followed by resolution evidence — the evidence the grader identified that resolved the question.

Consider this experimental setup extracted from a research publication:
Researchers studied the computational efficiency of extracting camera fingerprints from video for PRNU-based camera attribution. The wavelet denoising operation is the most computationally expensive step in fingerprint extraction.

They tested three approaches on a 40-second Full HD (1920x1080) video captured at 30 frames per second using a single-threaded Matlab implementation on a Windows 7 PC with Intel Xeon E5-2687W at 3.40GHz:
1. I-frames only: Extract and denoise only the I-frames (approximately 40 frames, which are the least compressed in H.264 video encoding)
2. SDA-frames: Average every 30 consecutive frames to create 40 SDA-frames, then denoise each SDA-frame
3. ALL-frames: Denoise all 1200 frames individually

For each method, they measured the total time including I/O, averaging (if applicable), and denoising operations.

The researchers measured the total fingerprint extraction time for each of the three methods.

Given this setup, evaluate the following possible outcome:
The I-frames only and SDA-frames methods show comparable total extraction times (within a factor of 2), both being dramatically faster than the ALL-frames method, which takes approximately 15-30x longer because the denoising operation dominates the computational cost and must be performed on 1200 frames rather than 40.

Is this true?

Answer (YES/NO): YES